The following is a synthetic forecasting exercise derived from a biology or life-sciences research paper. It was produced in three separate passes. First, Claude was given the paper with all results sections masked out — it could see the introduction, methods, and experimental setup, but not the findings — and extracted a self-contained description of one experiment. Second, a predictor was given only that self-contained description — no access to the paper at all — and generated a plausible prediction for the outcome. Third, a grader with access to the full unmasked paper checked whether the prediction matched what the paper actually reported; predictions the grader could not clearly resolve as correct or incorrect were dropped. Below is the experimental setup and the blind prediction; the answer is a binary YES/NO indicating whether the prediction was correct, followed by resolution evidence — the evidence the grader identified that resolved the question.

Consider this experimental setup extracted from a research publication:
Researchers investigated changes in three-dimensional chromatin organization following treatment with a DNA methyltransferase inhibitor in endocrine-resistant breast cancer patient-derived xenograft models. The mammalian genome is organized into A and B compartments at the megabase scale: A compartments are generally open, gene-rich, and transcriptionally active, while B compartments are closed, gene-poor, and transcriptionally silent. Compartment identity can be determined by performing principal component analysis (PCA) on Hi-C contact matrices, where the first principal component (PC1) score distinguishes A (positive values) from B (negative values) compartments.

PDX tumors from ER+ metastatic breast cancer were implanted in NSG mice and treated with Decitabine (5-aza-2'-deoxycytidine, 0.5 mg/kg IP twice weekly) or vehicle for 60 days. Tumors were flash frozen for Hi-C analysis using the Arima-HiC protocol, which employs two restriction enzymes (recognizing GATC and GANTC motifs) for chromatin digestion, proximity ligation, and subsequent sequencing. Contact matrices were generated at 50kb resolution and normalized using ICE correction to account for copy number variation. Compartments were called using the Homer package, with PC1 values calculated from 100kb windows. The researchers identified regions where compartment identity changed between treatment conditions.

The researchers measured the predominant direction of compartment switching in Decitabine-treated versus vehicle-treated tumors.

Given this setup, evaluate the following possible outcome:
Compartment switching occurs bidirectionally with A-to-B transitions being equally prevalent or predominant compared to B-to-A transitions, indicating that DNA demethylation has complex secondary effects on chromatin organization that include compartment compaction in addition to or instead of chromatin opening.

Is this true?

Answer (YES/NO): NO